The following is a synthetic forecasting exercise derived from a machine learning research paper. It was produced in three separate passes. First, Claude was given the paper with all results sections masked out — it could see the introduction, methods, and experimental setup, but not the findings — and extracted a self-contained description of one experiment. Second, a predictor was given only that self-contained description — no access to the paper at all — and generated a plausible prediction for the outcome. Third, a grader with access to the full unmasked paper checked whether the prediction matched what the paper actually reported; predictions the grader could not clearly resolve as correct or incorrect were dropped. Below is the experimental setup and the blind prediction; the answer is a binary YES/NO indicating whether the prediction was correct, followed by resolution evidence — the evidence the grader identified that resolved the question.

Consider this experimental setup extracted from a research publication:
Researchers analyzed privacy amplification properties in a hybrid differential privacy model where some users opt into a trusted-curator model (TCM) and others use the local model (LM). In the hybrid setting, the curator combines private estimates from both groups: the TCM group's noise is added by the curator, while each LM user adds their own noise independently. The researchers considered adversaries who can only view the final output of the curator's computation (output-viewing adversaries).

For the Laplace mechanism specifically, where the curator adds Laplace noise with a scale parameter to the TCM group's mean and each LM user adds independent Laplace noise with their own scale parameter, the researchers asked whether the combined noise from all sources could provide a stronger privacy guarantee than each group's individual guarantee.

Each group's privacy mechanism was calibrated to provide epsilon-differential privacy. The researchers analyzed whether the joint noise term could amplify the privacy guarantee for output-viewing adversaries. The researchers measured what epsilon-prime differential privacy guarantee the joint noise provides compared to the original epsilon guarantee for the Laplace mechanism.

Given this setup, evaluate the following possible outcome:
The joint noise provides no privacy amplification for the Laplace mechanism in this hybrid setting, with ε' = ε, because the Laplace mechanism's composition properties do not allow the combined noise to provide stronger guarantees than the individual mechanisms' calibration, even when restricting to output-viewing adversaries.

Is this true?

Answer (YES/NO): YES